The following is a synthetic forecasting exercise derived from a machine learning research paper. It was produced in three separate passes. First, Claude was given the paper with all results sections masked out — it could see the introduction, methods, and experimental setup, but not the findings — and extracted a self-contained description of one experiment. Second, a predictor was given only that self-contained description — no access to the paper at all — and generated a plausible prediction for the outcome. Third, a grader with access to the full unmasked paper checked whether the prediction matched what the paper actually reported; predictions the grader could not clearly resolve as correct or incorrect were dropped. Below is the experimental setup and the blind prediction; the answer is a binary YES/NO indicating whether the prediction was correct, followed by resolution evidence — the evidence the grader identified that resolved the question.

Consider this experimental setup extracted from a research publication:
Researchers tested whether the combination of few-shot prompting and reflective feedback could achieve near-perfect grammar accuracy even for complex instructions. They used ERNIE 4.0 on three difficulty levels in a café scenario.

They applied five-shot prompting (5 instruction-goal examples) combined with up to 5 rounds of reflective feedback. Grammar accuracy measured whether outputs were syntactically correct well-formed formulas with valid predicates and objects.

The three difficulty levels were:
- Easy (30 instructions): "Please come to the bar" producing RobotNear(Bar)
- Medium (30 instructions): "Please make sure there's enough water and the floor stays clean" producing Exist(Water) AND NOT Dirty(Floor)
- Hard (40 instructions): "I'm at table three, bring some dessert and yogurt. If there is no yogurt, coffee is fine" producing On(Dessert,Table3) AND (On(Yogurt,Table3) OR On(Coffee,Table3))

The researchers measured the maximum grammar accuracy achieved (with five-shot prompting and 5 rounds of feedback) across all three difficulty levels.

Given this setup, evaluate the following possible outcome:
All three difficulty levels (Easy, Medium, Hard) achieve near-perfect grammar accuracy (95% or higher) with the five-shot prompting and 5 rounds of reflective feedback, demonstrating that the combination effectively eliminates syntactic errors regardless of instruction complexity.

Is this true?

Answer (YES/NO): NO